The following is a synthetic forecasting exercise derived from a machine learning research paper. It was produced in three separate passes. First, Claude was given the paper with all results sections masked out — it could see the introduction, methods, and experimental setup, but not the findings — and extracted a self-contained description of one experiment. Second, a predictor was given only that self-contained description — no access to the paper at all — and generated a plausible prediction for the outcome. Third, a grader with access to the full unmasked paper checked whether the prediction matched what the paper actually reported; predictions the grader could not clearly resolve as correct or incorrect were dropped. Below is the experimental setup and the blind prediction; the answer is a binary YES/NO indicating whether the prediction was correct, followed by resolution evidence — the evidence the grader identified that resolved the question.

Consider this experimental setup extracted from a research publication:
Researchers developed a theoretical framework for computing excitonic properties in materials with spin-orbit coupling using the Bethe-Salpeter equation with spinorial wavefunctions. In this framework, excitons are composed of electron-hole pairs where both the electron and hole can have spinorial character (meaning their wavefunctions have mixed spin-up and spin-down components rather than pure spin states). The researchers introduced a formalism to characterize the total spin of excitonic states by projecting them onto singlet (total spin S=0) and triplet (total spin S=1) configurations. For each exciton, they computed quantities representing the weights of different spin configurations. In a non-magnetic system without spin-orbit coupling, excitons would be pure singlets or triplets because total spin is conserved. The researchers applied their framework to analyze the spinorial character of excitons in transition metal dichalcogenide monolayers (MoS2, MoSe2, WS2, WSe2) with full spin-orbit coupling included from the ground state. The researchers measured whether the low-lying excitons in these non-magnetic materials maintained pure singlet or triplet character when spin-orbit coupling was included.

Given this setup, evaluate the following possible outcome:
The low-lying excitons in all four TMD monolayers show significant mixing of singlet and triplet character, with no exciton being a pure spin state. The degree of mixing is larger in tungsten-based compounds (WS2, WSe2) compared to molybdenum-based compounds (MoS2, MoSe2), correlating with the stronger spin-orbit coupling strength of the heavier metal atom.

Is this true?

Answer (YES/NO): NO